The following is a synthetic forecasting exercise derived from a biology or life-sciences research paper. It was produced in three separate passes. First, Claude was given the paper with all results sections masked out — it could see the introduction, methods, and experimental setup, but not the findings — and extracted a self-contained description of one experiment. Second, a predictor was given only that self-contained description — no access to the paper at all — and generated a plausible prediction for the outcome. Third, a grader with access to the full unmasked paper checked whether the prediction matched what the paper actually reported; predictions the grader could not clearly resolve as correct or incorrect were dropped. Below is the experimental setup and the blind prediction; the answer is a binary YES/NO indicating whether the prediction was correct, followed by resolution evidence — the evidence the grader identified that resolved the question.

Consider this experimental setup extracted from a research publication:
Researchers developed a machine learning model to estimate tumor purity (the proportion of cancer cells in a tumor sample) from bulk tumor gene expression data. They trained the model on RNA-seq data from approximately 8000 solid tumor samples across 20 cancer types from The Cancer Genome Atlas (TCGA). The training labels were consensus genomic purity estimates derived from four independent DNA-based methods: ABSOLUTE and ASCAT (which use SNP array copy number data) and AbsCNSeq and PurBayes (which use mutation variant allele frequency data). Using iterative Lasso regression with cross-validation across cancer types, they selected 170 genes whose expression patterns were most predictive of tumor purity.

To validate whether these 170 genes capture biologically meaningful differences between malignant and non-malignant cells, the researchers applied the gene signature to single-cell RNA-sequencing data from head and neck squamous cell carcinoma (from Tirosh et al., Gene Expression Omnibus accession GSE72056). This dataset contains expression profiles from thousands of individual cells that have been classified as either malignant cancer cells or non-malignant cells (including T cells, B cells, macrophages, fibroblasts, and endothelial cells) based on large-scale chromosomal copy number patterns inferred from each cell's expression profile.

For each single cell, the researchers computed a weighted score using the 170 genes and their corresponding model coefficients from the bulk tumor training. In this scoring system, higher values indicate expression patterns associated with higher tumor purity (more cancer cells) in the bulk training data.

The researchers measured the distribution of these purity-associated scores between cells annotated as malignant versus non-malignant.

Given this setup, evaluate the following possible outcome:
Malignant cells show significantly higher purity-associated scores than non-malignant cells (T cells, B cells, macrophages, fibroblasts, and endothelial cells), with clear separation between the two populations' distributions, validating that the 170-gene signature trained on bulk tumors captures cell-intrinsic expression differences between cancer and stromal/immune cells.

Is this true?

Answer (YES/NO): YES